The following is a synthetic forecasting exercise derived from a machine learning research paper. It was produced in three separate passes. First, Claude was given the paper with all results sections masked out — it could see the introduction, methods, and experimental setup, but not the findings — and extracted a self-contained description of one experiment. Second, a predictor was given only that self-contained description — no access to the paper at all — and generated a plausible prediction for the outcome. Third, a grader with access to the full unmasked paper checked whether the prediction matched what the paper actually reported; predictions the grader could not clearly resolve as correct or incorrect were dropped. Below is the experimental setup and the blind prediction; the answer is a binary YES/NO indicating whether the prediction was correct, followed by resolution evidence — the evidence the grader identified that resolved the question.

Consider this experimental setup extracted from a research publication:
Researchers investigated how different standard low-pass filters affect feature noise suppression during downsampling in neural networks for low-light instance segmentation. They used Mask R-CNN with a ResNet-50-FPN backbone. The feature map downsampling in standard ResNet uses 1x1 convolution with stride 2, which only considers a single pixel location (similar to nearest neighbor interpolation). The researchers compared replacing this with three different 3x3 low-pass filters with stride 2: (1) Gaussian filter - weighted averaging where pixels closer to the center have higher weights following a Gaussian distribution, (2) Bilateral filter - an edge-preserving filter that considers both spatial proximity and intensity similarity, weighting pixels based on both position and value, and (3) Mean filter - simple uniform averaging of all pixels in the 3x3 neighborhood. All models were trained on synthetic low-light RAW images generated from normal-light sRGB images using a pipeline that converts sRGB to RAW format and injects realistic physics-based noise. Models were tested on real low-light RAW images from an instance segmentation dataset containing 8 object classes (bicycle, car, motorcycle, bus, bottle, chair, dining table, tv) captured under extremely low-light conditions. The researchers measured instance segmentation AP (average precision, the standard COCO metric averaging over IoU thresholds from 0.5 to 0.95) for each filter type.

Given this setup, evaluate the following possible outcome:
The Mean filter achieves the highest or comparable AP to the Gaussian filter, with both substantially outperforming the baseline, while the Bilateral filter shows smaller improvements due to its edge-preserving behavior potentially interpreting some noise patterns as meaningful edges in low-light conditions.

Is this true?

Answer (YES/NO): NO